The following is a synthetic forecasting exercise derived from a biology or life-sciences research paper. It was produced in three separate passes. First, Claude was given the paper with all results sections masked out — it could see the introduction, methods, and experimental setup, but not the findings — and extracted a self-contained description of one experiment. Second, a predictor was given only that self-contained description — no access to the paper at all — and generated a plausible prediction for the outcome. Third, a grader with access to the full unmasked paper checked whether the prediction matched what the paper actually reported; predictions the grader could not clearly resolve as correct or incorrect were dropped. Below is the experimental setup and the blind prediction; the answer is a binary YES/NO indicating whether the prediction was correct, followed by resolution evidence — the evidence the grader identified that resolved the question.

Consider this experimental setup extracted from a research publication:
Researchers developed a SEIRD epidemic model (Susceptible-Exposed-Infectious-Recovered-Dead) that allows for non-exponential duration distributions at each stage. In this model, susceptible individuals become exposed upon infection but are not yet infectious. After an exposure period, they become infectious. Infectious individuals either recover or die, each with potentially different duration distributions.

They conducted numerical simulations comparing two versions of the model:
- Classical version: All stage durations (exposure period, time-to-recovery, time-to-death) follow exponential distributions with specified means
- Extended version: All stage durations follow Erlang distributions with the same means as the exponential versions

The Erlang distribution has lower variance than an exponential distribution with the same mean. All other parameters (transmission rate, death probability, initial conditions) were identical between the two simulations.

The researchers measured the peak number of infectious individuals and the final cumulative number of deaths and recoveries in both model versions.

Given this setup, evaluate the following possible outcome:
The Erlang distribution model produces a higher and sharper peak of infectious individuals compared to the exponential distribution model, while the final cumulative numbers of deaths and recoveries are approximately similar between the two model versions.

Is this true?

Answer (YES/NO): YES